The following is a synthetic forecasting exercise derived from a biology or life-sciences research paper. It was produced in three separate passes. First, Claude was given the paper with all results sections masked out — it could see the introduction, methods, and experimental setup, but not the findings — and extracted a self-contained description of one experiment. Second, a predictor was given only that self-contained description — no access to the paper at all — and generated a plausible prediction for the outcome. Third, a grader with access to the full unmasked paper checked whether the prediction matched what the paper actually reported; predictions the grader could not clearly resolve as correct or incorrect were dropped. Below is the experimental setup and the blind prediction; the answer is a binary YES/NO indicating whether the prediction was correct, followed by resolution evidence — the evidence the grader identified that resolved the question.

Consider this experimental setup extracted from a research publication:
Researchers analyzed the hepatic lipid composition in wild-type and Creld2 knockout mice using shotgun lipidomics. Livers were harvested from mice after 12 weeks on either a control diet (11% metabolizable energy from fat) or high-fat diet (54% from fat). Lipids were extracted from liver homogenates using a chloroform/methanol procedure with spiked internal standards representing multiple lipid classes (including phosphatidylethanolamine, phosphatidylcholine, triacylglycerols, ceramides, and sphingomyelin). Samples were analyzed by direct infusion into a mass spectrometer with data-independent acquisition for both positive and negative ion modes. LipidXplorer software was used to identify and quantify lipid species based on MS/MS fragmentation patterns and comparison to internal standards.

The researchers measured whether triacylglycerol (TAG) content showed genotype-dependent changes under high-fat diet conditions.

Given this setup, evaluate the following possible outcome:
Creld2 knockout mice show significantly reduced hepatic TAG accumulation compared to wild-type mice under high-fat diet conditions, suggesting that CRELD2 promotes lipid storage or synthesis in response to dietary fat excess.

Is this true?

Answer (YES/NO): YES